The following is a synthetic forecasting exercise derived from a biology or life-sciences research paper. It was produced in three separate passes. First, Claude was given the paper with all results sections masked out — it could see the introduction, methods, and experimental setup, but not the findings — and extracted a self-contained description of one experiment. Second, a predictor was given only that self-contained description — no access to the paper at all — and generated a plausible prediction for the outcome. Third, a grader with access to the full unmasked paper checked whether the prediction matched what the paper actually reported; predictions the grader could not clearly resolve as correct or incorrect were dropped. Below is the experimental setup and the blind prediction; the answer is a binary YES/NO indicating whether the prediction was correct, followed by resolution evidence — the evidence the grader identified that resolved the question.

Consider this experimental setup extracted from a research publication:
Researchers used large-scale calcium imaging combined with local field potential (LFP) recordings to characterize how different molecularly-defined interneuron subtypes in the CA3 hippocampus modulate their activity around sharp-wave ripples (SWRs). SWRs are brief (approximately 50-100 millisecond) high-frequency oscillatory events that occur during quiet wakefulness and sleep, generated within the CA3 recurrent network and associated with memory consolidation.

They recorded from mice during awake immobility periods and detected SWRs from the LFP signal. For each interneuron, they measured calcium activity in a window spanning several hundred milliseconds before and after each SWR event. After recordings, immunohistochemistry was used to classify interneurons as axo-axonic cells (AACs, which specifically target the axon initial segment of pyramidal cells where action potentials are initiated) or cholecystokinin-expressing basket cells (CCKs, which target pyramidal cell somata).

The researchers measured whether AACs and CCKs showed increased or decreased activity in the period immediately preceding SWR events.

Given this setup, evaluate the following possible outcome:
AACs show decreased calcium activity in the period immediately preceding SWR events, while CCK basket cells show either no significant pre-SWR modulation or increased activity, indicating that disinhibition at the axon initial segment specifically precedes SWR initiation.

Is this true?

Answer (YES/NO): NO